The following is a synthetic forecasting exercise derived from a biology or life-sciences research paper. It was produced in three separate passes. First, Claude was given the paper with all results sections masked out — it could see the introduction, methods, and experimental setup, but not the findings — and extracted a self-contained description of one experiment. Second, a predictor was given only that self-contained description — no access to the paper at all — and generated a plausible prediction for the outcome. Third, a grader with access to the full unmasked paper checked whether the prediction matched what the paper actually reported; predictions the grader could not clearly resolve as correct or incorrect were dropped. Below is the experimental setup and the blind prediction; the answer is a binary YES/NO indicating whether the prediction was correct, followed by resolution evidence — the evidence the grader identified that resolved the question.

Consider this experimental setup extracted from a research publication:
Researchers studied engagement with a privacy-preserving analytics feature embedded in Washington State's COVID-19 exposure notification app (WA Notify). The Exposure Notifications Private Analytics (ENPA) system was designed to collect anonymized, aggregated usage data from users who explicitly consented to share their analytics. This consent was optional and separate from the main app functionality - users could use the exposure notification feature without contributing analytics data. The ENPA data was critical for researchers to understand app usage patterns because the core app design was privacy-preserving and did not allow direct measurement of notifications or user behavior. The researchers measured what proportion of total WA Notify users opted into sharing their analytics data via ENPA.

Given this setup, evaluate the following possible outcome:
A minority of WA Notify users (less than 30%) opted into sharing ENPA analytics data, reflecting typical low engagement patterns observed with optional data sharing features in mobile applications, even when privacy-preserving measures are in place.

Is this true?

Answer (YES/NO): YES